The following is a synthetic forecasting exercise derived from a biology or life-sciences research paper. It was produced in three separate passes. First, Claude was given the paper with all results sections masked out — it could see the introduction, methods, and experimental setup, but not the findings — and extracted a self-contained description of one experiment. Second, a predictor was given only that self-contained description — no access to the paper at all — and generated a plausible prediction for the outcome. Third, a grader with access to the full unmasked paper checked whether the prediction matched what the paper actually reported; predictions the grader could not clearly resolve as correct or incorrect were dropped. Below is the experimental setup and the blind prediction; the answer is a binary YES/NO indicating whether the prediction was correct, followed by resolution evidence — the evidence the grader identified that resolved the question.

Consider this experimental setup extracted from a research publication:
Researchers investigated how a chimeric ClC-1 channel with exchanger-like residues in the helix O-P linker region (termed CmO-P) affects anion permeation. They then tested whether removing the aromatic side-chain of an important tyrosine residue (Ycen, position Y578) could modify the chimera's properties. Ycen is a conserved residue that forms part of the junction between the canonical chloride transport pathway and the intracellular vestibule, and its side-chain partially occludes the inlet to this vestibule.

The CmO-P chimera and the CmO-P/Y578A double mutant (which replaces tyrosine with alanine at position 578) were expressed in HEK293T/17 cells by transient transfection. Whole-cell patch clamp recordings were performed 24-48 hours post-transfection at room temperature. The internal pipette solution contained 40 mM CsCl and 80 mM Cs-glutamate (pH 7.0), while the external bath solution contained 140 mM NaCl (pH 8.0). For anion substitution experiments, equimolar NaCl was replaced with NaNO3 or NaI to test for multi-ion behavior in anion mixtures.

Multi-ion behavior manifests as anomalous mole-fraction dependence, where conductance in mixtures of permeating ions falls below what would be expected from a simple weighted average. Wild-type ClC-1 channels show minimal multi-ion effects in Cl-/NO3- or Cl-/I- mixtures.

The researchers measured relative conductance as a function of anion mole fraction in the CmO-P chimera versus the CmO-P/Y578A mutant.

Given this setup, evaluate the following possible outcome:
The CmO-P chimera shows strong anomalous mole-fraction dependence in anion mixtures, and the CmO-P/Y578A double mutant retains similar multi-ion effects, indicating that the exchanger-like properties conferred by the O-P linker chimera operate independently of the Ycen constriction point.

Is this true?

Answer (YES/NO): NO